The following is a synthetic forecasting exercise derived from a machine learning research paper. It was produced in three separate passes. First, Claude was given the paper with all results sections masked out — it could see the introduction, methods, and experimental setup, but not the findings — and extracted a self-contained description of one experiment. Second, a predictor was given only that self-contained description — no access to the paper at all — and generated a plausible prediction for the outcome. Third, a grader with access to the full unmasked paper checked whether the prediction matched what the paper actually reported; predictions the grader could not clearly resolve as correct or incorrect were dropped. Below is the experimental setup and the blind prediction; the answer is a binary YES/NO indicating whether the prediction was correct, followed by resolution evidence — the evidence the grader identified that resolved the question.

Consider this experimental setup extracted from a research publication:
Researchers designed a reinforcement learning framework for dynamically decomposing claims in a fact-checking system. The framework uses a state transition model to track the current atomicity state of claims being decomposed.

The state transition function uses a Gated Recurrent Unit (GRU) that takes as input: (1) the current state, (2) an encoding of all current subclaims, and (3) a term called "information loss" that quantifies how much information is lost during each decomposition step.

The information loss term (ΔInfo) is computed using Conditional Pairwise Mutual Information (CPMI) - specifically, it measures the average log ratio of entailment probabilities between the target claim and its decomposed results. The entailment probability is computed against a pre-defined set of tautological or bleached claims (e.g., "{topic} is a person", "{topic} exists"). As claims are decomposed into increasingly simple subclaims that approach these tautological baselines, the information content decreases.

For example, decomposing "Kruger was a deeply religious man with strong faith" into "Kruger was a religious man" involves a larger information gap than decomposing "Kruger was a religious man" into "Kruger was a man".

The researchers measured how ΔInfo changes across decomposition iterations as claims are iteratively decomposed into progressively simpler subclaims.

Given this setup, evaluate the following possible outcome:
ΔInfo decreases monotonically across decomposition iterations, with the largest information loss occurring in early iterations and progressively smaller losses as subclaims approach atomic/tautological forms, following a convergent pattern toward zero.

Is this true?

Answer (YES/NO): YES